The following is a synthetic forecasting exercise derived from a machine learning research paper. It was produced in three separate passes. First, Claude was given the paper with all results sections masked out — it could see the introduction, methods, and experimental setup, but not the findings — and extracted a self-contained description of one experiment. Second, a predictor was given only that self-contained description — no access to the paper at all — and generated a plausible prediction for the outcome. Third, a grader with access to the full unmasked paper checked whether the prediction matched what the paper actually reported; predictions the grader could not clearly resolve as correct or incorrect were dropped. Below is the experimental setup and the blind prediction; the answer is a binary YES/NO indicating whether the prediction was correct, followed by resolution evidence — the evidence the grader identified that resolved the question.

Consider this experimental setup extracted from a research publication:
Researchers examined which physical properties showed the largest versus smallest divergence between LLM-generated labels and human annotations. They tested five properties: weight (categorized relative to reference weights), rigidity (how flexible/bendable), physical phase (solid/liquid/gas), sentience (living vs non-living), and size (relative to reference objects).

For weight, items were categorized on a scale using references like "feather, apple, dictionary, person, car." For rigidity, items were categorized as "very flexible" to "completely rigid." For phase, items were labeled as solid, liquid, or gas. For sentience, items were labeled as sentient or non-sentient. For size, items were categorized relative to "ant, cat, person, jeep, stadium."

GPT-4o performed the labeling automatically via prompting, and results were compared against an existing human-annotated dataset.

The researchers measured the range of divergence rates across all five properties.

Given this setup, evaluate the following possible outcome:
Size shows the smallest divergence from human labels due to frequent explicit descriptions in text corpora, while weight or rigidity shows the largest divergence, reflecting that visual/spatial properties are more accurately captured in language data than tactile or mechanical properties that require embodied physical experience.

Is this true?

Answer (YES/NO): NO